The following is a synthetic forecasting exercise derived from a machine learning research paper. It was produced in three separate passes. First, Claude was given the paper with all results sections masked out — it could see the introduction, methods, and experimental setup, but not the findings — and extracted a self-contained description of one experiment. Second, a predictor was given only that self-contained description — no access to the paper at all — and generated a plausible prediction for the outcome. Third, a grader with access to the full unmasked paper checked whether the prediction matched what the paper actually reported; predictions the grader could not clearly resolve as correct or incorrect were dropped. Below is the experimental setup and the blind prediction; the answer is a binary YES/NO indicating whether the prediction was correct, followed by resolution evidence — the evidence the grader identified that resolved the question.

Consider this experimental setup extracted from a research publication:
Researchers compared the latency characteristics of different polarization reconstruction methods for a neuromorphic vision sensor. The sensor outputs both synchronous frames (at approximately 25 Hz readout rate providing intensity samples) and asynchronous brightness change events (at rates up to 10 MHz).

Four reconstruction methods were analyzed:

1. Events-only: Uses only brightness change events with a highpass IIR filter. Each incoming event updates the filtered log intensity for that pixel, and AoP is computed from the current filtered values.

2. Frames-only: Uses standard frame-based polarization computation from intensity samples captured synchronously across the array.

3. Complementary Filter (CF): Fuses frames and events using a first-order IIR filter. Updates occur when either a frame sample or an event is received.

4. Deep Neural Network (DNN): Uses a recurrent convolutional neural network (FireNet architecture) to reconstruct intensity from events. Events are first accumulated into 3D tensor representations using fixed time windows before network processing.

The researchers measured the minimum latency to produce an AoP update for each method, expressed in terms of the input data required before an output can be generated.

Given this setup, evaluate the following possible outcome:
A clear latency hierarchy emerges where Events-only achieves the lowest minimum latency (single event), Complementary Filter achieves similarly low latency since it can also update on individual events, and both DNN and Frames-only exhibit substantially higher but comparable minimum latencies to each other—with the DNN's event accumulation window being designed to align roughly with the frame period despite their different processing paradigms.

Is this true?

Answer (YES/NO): NO